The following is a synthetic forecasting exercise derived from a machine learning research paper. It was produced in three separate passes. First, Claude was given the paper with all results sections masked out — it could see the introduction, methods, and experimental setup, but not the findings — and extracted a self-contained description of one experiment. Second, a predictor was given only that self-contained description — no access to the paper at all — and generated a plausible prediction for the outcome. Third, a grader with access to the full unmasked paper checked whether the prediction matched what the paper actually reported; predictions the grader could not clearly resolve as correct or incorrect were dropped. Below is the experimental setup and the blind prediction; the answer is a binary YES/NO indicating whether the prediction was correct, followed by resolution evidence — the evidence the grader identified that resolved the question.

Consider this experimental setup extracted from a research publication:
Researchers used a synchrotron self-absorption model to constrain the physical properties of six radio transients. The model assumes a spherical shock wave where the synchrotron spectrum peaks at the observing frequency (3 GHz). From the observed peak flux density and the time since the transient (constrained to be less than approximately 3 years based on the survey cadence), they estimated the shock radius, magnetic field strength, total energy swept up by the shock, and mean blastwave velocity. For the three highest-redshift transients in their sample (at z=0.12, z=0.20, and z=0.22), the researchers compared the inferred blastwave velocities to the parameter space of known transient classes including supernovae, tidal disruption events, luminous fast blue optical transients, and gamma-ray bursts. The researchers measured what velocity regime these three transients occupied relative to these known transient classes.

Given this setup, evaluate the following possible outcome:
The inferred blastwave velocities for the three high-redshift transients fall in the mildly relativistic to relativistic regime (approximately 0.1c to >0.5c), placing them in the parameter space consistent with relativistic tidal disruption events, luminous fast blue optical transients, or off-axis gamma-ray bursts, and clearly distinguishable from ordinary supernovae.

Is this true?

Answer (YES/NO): NO